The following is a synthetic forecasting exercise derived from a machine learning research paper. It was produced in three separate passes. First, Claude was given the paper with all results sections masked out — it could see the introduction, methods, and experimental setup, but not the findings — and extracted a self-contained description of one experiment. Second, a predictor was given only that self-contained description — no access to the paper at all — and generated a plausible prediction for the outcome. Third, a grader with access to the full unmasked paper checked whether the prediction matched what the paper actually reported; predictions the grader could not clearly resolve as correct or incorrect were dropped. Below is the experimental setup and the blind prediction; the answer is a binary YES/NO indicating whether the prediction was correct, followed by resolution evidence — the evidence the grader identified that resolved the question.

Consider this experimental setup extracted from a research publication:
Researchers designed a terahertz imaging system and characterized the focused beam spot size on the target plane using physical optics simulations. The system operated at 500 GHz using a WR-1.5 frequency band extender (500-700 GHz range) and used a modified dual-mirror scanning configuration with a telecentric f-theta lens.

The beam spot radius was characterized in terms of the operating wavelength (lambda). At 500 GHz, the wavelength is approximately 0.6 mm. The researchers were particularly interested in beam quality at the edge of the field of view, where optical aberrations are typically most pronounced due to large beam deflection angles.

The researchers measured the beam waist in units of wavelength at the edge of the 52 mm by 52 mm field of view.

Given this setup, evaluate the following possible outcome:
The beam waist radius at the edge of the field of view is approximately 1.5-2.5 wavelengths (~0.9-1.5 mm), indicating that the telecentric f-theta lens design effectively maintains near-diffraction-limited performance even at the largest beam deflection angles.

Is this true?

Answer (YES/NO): YES